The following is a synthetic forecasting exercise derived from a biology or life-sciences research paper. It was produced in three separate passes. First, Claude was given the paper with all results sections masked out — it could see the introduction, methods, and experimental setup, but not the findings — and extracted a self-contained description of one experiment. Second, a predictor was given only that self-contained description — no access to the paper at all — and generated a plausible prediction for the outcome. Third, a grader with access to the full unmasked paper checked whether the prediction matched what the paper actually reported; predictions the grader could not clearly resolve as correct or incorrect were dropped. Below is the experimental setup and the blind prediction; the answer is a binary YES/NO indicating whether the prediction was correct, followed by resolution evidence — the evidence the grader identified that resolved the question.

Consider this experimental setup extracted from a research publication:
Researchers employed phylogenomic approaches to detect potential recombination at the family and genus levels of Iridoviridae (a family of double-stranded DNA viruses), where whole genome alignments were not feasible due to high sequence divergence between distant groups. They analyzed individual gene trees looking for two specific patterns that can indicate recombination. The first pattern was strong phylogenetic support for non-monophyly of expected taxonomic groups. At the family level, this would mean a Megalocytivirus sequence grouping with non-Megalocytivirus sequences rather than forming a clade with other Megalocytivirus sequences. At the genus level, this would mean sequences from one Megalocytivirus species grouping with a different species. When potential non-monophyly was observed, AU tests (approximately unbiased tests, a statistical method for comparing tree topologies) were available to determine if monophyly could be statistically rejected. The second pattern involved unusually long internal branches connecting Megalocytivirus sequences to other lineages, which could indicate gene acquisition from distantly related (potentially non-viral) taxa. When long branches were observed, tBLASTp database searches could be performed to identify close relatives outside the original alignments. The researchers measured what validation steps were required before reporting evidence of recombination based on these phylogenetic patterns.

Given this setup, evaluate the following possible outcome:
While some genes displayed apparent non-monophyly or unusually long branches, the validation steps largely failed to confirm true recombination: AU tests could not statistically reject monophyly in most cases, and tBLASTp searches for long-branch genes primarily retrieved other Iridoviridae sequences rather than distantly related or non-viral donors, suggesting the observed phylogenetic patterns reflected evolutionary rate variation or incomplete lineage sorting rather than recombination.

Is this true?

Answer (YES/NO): NO